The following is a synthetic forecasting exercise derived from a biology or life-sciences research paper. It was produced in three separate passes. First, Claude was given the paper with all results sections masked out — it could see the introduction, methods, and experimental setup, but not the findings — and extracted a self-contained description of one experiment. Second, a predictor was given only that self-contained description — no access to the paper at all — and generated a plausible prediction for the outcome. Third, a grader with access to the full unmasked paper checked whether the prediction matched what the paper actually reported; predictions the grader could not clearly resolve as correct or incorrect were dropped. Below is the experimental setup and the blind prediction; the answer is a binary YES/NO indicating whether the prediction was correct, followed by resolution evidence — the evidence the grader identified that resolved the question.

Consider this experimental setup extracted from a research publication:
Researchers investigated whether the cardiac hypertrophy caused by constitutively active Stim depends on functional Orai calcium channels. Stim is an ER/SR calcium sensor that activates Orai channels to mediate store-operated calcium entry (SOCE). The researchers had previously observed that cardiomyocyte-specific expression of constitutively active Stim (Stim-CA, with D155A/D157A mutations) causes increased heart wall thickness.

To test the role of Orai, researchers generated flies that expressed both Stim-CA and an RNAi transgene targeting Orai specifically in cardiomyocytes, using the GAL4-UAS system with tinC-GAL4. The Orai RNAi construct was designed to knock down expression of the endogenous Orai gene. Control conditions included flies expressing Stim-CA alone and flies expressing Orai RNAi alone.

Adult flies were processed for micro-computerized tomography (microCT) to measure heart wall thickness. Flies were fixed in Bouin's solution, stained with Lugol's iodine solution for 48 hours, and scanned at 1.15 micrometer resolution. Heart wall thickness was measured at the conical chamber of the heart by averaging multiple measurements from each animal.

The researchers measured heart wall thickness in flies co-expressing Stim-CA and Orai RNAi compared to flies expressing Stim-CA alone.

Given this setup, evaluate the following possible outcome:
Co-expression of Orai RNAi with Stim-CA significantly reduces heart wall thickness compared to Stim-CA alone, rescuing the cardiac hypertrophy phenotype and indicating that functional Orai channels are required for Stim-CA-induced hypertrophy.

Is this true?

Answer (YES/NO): YES